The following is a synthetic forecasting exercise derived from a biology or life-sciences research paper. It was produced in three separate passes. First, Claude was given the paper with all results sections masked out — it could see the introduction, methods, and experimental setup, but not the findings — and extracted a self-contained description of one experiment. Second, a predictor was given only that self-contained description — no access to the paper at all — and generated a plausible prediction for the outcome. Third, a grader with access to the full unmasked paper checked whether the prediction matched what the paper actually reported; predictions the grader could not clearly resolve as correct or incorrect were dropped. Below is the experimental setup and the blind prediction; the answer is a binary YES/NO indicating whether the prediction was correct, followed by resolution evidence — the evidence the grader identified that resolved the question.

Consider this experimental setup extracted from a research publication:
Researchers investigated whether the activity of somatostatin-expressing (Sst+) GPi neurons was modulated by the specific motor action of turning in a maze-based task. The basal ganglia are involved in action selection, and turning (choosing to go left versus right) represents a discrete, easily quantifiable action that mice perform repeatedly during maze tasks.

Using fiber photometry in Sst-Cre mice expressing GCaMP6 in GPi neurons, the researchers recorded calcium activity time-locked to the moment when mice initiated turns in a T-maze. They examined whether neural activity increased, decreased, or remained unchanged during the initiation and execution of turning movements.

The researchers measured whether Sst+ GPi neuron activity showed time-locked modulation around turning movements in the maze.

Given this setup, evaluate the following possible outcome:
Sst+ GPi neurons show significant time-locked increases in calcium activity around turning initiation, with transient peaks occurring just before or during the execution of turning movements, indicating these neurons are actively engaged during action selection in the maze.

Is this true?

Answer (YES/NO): NO